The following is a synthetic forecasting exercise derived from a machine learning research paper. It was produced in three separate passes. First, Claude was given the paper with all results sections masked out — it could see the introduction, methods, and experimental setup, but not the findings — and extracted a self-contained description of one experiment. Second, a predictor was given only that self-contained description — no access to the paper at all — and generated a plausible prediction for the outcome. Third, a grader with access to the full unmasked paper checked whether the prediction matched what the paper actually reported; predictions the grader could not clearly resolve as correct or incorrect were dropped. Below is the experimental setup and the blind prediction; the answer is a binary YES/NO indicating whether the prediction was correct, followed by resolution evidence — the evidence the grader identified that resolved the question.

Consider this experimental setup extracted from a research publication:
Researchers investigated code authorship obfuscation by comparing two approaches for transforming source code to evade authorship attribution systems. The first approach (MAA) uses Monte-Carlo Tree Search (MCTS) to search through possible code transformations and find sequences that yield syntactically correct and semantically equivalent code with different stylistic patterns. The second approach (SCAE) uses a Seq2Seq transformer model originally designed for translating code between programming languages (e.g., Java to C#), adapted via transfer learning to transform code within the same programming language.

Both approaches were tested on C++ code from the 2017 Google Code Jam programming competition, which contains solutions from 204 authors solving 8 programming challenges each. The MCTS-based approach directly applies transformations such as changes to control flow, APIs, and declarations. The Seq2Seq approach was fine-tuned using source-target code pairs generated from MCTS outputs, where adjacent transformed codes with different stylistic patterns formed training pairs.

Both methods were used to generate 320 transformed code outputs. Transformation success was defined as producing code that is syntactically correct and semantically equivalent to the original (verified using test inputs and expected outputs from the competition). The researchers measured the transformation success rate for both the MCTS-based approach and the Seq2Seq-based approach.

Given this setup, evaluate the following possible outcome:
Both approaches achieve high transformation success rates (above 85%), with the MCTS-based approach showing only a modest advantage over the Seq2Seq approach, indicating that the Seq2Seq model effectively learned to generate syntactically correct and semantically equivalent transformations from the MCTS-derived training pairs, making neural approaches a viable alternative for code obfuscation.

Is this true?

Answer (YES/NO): NO